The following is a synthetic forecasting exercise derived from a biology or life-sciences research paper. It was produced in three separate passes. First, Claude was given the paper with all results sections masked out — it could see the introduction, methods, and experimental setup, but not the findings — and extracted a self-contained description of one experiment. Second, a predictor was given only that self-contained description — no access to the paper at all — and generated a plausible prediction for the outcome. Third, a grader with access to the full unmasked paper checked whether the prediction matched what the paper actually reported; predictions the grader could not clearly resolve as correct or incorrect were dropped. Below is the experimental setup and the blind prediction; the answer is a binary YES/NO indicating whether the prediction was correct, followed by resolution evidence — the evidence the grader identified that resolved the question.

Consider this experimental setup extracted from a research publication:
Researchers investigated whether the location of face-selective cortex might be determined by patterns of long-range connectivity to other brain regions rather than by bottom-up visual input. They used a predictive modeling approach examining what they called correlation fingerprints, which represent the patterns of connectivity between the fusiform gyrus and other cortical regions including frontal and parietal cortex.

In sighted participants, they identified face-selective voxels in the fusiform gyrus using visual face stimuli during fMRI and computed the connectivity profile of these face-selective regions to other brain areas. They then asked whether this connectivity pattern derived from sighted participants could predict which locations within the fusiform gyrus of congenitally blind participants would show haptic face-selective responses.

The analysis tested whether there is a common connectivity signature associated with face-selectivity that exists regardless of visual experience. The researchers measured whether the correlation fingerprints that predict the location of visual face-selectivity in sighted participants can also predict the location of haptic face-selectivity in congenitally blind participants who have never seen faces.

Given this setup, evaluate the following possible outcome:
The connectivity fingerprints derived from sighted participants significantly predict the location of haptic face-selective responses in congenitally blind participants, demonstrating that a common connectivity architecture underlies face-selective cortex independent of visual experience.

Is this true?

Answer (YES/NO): YES